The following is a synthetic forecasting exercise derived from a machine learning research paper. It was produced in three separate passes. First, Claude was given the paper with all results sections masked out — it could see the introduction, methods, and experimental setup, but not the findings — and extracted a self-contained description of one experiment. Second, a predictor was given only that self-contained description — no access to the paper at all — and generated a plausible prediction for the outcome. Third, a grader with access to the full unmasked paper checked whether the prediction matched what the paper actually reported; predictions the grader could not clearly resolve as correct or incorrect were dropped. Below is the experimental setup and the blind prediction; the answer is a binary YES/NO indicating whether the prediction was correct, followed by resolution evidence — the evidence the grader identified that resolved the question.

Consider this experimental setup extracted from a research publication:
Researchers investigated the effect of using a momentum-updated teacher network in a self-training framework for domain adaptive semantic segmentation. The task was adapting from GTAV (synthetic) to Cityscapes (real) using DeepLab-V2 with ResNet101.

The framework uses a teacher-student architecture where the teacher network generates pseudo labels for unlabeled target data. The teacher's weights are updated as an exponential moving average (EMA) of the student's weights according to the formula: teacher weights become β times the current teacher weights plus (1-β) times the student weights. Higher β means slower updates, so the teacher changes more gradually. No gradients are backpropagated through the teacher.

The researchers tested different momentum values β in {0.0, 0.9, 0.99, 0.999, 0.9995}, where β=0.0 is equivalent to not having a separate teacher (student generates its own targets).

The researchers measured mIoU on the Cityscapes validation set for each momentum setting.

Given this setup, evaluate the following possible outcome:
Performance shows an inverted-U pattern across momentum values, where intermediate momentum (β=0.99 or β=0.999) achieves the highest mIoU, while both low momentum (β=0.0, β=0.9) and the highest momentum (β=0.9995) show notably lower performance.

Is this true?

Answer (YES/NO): NO